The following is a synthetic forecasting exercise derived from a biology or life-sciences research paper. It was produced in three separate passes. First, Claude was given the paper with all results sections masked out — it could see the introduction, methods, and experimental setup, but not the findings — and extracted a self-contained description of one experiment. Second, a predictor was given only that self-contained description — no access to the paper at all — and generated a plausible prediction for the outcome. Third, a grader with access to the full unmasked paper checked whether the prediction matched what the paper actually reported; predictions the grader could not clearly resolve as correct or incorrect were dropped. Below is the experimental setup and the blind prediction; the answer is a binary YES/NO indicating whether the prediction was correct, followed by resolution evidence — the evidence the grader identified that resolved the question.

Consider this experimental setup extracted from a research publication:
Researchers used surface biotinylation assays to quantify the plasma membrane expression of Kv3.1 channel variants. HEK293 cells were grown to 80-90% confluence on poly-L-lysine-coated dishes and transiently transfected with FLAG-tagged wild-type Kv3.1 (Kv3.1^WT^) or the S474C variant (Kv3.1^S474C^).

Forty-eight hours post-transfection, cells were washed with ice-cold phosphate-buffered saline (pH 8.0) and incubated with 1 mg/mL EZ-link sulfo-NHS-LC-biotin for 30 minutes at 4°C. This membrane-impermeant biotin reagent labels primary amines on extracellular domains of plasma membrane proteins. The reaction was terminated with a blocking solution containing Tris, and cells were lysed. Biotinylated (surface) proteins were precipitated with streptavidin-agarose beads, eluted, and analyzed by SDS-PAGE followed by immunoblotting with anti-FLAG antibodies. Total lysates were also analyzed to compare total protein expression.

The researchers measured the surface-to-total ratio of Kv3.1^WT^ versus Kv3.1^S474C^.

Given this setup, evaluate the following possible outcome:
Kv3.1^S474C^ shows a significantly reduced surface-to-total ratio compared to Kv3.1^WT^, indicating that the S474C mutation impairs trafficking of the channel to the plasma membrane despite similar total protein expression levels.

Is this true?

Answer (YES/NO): YES